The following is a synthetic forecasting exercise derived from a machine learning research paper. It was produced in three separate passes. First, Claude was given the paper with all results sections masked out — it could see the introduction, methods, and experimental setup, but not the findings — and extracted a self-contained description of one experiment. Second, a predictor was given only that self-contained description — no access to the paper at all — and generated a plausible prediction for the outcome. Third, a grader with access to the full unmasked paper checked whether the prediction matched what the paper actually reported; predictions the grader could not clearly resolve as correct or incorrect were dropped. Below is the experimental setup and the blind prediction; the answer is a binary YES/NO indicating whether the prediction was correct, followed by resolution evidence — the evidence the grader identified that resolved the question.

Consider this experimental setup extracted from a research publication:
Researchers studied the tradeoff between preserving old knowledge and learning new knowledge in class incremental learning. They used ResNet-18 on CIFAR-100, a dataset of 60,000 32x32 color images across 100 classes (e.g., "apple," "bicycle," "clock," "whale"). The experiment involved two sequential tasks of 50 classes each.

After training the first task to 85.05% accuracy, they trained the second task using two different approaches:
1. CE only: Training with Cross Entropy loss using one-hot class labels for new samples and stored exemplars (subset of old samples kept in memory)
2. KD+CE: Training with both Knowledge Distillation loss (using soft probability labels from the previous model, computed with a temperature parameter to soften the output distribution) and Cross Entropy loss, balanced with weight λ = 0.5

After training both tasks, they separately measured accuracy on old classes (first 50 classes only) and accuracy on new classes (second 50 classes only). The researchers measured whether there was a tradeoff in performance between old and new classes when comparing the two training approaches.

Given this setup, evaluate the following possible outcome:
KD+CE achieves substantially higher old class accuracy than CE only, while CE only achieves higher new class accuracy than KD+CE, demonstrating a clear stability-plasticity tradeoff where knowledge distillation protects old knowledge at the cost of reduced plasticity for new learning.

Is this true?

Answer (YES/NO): YES